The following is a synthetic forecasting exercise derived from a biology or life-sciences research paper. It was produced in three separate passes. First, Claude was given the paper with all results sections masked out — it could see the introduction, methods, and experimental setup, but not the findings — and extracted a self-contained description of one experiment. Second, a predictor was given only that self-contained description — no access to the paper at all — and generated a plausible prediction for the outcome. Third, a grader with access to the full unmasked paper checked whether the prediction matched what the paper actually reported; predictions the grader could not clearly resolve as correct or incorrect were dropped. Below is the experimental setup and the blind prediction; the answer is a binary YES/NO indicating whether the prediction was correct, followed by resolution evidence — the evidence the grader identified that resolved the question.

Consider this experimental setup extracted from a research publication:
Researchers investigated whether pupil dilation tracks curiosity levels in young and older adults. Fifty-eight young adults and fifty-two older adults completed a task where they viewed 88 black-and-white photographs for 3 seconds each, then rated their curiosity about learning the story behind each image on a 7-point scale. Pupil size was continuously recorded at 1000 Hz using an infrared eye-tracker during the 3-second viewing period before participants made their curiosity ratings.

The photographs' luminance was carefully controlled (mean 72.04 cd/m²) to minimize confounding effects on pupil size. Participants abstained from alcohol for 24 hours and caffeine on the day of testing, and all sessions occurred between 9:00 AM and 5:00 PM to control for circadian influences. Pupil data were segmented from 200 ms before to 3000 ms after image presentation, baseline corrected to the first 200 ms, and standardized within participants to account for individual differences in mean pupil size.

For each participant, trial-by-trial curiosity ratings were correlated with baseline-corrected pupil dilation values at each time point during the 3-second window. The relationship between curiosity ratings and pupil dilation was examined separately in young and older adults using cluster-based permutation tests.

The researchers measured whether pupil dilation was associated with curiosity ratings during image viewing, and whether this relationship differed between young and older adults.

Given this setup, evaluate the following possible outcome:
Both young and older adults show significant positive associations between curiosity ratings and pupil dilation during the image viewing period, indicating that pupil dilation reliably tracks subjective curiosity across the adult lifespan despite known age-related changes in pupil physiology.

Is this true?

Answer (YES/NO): NO